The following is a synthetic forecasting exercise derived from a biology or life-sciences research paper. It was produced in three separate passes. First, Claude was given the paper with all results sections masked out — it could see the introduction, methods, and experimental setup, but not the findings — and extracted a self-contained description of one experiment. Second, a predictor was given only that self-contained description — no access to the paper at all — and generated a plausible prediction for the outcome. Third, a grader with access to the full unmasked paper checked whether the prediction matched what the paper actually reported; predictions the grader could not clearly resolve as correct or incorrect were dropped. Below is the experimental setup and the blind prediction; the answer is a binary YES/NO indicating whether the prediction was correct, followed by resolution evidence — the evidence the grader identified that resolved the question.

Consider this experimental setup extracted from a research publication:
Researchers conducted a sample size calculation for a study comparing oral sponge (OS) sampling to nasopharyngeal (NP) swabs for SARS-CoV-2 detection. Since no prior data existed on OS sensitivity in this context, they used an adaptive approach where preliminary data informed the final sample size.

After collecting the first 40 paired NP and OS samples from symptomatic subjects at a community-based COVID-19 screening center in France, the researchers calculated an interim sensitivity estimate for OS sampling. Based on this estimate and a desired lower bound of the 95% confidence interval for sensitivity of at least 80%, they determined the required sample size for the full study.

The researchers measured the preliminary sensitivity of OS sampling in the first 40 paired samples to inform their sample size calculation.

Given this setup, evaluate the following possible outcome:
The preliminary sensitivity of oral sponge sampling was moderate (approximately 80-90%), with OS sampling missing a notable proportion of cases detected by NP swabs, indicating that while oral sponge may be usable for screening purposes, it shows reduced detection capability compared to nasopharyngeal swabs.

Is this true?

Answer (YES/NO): YES